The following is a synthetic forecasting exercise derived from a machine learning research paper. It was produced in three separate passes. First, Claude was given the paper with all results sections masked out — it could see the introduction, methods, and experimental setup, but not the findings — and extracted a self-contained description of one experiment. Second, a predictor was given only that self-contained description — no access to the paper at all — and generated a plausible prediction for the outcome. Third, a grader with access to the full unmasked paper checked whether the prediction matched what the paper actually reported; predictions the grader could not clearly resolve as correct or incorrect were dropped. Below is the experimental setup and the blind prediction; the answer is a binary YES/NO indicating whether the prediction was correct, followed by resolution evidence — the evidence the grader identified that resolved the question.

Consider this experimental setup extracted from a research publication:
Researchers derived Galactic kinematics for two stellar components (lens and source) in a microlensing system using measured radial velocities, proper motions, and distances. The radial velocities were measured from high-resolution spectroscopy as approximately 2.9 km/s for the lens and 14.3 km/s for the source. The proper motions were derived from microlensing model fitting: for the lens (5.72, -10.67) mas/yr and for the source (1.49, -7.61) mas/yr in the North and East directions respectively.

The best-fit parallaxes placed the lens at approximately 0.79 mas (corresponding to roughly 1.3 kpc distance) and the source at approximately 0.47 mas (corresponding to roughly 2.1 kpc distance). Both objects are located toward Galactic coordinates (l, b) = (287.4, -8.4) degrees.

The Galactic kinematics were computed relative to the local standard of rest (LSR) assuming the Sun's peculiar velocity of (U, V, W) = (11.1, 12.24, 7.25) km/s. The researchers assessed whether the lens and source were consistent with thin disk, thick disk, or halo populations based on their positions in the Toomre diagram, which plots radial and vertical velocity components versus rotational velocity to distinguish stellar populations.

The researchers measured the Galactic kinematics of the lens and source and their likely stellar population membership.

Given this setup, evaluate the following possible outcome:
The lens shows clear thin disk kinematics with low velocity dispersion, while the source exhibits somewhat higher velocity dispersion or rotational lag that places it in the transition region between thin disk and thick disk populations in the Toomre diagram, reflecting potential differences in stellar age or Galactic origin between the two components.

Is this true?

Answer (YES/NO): NO